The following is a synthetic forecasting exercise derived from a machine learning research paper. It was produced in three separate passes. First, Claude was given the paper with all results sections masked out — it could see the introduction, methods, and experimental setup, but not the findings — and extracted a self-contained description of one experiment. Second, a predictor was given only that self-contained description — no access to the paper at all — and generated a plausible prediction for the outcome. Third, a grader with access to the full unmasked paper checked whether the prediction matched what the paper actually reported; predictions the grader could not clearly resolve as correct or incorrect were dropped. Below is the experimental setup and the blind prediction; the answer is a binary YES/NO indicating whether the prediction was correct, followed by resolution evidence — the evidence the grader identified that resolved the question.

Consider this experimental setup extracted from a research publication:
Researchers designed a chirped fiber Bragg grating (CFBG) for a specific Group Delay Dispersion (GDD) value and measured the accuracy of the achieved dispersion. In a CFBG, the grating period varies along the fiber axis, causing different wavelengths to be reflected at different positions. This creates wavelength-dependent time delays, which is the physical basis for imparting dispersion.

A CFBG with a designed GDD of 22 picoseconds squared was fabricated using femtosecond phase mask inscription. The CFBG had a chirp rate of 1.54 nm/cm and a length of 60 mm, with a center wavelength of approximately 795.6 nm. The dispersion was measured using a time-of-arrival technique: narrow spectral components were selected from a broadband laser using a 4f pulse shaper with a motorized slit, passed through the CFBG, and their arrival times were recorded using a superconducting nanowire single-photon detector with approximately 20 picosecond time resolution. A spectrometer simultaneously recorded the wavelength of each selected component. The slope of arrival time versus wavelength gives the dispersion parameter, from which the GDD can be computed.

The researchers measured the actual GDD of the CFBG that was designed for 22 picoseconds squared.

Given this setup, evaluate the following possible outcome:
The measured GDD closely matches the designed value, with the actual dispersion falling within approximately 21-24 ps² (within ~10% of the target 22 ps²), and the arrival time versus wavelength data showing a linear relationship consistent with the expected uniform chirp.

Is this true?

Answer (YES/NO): NO